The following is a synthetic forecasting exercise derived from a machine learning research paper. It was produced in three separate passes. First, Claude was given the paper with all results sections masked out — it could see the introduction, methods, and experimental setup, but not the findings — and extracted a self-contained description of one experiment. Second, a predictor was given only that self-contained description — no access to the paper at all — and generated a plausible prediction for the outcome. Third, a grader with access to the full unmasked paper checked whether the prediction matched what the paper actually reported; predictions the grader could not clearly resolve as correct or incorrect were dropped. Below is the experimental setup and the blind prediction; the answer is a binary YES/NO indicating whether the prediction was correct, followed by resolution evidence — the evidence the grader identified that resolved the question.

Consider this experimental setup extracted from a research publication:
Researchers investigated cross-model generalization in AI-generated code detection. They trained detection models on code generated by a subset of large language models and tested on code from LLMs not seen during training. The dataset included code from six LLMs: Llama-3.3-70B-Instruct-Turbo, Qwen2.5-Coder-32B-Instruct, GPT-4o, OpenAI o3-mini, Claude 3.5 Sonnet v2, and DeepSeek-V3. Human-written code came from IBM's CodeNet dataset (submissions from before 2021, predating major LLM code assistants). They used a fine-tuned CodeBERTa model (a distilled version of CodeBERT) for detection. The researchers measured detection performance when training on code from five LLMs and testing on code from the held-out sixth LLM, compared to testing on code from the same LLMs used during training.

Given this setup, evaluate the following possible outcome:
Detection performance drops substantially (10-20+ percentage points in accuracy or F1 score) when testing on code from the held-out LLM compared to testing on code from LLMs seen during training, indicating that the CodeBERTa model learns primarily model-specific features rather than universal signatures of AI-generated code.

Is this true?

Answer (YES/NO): NO